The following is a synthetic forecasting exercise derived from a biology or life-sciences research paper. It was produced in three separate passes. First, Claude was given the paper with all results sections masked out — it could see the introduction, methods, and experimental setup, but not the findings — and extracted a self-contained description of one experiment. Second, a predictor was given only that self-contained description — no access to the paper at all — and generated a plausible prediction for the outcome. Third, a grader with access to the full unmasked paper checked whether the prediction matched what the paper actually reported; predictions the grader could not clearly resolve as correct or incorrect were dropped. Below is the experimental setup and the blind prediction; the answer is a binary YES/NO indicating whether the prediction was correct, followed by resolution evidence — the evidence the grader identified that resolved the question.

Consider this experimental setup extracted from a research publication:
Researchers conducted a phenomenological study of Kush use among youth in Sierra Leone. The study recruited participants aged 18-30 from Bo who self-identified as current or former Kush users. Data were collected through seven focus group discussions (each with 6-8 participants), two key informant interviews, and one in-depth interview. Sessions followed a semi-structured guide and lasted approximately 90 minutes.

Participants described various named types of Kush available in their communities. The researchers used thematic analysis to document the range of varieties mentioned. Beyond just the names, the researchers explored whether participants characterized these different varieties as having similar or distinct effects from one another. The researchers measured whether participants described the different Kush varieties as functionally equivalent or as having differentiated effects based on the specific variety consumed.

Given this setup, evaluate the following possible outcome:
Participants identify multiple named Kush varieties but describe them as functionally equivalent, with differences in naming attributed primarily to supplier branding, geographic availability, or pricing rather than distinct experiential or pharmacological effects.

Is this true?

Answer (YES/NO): NO